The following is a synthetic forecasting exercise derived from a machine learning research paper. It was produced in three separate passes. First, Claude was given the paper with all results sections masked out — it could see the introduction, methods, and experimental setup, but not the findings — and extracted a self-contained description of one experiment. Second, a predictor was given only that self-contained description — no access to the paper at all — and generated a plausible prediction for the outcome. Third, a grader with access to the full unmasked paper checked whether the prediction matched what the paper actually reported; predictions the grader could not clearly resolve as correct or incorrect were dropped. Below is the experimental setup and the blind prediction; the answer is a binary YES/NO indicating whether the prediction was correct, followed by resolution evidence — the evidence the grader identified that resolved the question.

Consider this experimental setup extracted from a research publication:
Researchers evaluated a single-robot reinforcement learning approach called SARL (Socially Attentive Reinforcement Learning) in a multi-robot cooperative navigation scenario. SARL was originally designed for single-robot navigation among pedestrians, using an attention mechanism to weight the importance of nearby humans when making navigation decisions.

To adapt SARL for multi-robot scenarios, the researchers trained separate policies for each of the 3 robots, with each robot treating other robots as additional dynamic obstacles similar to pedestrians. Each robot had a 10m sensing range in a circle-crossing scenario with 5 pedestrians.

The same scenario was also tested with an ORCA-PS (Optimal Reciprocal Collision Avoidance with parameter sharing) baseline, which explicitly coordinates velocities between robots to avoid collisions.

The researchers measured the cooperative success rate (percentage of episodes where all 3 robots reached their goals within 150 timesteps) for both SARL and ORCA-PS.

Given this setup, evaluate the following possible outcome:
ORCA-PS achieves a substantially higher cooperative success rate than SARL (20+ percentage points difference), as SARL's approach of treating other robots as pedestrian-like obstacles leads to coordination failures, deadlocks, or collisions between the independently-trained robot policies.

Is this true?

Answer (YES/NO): NO